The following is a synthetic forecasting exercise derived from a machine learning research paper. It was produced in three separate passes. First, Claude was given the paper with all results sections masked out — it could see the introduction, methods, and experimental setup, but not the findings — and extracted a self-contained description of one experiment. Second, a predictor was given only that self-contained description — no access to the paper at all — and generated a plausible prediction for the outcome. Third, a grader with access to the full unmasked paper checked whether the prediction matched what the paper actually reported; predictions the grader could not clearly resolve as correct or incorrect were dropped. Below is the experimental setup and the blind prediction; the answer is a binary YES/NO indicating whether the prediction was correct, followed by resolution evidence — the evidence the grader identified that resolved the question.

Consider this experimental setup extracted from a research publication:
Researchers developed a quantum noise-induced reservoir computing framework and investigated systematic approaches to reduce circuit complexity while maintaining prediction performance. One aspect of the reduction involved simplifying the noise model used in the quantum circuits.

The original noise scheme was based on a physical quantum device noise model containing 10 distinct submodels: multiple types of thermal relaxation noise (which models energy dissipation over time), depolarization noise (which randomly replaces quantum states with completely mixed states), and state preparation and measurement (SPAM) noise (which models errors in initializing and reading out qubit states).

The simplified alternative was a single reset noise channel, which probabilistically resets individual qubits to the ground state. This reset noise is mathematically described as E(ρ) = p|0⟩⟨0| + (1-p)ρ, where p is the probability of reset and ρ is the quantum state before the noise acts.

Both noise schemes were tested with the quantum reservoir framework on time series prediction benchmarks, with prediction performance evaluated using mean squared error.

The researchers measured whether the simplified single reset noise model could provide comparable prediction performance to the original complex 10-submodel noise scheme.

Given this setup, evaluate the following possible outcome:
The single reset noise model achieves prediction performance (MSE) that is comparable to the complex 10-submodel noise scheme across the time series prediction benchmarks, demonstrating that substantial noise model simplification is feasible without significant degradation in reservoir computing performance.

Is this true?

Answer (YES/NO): YES